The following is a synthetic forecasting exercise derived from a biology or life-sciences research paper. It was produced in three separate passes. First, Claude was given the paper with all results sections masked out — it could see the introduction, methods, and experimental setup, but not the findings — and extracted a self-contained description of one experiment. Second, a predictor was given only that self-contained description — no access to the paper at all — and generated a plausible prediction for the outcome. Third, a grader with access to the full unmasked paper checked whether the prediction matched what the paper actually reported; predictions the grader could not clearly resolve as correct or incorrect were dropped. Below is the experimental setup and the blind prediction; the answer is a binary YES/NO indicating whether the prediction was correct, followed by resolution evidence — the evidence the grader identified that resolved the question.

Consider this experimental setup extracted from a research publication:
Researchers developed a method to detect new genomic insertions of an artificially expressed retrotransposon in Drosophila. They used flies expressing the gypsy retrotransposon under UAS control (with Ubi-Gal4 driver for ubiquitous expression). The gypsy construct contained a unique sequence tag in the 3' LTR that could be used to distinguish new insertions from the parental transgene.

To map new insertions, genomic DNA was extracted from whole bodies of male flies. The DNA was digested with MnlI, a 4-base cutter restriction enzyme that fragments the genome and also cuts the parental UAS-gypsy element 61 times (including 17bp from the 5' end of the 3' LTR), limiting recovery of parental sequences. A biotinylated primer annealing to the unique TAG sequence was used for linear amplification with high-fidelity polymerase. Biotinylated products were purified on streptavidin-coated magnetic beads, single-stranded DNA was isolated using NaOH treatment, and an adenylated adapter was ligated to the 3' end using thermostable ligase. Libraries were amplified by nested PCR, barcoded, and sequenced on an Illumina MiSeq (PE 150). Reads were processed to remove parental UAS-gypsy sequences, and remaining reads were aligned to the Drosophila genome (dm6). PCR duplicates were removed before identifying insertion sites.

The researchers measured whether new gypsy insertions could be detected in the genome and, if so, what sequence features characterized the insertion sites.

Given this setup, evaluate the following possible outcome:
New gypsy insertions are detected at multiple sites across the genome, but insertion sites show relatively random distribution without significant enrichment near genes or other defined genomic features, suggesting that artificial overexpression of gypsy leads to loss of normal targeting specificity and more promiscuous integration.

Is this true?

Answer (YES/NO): NO